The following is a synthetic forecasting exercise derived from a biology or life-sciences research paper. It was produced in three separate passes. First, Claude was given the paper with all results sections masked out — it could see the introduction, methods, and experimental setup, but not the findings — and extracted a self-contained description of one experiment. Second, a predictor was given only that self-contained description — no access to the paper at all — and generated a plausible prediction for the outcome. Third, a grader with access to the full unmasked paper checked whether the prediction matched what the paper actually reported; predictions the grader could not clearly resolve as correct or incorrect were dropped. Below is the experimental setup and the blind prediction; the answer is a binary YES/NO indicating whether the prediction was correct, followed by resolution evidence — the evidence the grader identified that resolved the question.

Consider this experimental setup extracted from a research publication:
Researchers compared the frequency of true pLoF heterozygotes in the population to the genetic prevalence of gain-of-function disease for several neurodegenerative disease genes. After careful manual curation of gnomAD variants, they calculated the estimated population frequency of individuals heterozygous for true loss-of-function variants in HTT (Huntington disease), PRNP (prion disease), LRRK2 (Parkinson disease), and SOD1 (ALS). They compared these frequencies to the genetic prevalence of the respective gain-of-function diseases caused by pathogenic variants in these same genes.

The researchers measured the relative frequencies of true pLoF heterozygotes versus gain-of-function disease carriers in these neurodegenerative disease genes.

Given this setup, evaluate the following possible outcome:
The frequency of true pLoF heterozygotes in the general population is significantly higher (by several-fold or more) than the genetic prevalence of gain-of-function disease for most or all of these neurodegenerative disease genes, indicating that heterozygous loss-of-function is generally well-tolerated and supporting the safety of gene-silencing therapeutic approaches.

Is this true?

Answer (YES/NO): NO